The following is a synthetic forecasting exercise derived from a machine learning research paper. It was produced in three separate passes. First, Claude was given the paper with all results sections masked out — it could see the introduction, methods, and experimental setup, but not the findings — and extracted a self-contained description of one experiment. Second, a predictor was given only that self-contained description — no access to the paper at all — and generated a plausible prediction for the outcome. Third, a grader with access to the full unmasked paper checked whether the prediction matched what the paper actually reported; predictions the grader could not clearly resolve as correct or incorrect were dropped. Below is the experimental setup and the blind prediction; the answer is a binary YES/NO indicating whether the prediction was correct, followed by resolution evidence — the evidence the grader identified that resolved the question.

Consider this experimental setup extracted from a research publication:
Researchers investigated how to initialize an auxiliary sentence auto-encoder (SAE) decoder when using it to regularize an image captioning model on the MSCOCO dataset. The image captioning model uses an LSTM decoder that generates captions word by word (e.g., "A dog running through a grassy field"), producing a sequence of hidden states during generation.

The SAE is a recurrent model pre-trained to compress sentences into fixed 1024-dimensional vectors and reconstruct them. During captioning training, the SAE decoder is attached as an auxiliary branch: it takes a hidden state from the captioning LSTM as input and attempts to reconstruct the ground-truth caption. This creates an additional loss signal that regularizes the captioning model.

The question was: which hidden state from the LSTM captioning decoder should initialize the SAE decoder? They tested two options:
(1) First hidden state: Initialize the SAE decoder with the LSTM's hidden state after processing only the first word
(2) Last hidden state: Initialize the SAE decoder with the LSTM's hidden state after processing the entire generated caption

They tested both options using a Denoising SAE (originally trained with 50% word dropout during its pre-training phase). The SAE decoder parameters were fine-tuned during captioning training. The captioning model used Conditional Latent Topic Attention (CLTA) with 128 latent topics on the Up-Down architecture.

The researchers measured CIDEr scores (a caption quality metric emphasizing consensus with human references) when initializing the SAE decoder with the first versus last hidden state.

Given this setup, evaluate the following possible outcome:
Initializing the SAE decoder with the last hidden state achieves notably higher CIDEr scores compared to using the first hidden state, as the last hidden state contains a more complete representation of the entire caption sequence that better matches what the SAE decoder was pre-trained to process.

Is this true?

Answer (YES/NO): NO